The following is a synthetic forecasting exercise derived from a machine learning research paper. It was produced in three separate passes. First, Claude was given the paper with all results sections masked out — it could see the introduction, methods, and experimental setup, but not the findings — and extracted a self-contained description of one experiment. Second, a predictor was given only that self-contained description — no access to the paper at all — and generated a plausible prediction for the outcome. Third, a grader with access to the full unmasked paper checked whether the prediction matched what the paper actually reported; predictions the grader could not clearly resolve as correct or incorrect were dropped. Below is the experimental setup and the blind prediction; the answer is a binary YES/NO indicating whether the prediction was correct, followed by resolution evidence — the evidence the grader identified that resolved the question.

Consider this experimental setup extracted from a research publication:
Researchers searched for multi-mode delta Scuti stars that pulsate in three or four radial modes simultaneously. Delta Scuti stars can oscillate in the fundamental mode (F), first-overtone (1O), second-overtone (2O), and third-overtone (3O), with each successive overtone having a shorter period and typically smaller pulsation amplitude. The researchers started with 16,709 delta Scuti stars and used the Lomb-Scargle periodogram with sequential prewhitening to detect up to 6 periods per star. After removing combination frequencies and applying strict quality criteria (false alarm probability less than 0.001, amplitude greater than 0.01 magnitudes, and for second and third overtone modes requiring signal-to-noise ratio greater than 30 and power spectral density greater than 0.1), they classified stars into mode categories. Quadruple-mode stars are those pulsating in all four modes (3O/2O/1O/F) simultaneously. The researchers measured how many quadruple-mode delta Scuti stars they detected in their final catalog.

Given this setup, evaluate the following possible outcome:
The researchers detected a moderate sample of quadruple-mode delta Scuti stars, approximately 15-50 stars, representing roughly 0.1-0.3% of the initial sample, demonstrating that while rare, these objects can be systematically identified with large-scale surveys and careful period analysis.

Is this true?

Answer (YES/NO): NO